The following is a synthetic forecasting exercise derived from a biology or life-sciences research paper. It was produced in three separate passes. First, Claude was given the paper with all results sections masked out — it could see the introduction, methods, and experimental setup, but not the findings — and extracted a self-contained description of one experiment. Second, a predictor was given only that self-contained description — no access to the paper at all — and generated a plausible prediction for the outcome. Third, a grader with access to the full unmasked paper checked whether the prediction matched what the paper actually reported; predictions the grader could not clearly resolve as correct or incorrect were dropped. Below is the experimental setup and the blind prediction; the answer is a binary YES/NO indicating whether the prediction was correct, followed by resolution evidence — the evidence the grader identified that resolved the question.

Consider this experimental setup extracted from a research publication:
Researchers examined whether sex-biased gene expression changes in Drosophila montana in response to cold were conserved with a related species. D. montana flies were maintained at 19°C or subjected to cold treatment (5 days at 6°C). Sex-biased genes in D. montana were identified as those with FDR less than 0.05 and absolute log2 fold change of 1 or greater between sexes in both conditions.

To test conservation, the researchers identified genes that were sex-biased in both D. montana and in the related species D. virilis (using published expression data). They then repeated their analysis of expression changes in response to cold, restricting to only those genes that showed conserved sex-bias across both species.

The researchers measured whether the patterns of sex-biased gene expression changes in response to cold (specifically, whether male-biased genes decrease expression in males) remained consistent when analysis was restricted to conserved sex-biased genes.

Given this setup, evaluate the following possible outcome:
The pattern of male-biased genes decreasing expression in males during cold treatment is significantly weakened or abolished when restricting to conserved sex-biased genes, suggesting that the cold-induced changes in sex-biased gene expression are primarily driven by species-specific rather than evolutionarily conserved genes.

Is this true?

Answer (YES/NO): NO